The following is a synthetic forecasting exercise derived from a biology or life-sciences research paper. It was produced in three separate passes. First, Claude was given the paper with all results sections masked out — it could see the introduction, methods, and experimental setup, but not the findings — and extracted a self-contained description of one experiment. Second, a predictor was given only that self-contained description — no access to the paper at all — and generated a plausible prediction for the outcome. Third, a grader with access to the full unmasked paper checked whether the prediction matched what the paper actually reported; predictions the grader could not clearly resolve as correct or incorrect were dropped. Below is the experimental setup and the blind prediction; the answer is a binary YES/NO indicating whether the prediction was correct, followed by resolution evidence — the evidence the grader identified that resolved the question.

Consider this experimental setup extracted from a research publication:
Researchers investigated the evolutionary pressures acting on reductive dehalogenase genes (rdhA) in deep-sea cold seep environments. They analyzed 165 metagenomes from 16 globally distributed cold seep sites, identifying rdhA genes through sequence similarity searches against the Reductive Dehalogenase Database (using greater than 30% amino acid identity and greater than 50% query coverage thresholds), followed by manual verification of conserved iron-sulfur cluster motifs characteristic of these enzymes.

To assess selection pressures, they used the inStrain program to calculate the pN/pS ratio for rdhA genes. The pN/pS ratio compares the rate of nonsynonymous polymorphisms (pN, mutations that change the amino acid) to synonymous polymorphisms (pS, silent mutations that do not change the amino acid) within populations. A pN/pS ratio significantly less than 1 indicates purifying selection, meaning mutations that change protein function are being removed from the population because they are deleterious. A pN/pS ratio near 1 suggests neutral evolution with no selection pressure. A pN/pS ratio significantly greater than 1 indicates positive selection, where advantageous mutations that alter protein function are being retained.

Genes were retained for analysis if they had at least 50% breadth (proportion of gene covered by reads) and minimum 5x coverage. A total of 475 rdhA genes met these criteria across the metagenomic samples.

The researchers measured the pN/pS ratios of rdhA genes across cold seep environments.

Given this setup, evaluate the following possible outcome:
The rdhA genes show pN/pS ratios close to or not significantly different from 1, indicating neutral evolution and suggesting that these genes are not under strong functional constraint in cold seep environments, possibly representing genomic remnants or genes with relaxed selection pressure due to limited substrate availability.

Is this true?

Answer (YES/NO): NO